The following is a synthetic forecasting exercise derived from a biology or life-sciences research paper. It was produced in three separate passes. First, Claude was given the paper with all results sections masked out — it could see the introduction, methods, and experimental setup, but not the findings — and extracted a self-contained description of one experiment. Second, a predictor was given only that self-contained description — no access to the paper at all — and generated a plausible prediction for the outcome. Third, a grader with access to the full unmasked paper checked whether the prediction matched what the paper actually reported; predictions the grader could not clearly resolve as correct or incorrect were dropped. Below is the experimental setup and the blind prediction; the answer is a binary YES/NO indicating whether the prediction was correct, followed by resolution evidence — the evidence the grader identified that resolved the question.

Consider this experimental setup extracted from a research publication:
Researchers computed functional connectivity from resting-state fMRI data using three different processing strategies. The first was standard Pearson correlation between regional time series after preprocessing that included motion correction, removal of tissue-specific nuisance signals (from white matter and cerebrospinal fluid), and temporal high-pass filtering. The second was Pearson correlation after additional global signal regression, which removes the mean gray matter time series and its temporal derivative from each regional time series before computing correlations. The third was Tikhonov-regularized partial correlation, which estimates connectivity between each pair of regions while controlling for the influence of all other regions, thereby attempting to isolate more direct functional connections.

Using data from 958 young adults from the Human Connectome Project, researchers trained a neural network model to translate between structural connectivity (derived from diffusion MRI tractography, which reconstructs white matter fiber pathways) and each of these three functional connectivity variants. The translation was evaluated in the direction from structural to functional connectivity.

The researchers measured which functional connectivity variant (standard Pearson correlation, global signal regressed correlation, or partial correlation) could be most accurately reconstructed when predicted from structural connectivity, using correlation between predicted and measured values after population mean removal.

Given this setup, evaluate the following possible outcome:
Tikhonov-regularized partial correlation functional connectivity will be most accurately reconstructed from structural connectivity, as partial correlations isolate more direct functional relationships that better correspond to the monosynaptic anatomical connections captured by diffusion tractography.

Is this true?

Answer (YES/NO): NO